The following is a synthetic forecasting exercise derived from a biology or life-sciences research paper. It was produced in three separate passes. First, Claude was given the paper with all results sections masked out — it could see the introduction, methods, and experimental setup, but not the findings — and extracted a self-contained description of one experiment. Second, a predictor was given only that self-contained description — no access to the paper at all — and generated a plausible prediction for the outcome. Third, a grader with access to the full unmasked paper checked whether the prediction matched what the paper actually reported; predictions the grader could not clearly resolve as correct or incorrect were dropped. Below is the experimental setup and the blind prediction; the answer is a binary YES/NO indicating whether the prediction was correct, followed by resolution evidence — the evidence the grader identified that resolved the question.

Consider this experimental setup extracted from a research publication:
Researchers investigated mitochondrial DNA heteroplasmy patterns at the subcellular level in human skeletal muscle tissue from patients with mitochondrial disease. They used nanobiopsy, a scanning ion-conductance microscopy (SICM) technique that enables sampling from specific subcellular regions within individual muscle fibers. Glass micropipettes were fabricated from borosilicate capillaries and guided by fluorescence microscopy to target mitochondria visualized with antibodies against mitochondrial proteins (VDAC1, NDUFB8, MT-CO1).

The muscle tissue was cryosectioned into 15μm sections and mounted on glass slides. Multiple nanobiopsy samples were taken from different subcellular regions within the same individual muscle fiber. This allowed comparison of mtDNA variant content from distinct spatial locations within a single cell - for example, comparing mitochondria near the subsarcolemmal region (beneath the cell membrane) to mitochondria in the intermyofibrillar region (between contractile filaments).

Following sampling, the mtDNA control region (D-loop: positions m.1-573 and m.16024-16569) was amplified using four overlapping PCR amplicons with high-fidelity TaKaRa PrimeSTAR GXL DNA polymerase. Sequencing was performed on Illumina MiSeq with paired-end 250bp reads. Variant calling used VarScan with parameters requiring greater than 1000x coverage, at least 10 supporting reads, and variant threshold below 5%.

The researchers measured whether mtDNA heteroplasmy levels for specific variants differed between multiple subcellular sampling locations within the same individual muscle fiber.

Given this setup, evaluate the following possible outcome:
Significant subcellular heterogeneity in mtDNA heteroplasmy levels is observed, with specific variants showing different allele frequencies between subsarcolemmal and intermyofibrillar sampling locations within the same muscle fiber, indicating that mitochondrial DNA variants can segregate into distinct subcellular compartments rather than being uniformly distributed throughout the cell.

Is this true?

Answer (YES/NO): NO